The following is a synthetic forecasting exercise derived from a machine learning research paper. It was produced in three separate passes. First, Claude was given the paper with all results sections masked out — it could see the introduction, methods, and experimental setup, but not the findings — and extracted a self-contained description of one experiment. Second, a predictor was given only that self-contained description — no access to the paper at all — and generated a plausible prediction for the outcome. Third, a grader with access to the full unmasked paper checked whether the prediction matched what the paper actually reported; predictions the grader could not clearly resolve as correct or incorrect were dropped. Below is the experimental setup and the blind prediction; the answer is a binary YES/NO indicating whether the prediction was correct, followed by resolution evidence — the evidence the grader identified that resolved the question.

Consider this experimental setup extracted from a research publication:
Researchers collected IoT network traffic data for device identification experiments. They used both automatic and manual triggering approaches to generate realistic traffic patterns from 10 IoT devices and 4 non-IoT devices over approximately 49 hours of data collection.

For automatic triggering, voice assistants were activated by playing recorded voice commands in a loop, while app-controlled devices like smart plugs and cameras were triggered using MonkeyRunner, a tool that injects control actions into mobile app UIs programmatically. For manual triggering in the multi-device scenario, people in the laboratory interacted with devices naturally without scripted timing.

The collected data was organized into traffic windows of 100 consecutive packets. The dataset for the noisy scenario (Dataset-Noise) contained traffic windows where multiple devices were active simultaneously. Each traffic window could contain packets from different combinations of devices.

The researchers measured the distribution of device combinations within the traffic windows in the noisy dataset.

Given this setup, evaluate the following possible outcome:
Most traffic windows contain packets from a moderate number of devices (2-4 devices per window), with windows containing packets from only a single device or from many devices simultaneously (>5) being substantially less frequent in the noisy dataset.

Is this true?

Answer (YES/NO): NO